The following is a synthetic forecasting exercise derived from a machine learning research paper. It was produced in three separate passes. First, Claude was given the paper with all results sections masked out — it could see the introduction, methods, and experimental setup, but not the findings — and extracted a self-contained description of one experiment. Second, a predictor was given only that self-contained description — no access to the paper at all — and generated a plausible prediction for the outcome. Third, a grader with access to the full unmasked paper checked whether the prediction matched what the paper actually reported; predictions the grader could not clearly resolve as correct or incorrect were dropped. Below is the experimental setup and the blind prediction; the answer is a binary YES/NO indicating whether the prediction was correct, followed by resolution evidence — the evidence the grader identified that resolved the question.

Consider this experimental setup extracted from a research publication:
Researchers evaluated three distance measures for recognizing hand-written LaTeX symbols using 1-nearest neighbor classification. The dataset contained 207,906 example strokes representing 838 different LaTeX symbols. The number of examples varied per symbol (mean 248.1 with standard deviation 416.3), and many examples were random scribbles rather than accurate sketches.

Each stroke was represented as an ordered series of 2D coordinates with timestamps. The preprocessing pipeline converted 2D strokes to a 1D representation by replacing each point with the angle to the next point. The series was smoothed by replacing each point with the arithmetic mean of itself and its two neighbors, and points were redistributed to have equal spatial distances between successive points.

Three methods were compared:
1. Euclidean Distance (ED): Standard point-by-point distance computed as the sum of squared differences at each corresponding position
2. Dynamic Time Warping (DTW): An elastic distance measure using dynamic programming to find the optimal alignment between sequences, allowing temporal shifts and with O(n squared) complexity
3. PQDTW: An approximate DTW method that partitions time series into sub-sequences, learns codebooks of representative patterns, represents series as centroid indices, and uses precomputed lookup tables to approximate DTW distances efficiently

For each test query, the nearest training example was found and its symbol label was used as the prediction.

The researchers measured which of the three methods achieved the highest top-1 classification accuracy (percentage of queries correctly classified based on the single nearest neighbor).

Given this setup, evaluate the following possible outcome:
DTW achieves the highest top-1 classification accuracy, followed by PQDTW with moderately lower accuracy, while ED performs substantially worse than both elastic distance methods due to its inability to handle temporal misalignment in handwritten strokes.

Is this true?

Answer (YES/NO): NO